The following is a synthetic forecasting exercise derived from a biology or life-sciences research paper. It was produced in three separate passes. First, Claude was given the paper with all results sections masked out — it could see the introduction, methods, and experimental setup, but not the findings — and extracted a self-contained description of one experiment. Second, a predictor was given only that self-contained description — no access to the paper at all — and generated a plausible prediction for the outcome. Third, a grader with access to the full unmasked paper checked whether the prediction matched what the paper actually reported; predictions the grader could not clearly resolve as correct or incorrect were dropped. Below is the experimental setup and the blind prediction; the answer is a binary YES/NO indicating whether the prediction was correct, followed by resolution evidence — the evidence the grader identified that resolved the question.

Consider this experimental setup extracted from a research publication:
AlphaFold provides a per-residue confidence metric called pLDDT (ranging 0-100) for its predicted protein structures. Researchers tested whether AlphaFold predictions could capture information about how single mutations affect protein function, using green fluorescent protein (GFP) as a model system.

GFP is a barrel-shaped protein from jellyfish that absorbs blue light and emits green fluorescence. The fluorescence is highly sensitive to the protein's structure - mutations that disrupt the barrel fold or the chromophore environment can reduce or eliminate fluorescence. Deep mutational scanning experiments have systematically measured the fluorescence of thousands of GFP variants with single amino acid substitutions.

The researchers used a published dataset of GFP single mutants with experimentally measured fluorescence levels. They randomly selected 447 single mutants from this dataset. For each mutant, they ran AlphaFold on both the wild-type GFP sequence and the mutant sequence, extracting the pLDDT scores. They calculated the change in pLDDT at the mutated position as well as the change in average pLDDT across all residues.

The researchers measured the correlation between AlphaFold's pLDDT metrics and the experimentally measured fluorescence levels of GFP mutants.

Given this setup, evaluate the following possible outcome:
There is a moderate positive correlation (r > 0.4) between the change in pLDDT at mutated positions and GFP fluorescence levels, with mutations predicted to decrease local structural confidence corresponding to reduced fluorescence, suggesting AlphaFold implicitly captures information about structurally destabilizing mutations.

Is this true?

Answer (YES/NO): NO